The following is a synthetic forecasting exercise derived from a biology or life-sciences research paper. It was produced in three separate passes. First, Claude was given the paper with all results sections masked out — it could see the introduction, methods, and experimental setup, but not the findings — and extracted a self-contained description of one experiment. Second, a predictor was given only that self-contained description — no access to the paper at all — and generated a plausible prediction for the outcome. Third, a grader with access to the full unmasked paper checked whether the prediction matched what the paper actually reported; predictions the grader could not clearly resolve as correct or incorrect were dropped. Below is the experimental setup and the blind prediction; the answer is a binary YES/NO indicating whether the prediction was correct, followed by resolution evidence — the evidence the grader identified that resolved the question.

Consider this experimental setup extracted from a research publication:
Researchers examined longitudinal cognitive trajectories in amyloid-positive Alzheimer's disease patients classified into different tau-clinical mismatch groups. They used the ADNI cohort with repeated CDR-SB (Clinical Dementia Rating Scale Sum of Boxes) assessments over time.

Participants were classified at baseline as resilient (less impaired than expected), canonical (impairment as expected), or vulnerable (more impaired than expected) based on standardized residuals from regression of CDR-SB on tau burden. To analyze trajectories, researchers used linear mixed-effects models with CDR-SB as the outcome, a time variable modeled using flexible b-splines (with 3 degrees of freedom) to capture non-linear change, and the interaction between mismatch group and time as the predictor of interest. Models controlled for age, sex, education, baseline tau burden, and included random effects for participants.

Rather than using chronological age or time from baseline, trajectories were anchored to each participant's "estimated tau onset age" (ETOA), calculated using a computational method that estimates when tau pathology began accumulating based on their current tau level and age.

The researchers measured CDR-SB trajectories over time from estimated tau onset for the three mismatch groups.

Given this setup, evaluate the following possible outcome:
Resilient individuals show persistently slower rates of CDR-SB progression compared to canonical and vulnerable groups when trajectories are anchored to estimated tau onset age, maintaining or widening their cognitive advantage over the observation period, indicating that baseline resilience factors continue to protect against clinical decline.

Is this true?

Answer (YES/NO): YES